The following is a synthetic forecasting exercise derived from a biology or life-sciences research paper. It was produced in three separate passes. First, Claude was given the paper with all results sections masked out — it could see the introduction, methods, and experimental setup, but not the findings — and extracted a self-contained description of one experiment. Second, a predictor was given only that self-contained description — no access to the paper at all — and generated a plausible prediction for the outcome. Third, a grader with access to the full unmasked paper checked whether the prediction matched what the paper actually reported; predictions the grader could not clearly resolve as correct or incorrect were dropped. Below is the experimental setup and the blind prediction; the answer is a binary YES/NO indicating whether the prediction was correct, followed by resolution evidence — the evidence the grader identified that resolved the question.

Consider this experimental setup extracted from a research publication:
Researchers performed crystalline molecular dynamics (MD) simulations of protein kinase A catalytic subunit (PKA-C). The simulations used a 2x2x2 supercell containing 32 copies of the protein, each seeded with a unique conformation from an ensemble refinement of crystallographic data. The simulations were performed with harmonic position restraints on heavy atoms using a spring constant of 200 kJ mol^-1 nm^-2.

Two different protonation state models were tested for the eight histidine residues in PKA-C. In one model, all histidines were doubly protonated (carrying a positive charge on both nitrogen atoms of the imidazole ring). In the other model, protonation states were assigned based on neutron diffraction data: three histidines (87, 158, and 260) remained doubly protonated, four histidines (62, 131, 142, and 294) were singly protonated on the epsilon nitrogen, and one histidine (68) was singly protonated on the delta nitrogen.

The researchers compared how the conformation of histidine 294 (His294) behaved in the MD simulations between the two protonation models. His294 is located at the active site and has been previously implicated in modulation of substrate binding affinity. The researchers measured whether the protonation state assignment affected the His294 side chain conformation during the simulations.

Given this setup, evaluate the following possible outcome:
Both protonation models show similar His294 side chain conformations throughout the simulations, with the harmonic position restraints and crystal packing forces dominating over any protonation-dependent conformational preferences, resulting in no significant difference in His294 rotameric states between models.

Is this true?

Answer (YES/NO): NO